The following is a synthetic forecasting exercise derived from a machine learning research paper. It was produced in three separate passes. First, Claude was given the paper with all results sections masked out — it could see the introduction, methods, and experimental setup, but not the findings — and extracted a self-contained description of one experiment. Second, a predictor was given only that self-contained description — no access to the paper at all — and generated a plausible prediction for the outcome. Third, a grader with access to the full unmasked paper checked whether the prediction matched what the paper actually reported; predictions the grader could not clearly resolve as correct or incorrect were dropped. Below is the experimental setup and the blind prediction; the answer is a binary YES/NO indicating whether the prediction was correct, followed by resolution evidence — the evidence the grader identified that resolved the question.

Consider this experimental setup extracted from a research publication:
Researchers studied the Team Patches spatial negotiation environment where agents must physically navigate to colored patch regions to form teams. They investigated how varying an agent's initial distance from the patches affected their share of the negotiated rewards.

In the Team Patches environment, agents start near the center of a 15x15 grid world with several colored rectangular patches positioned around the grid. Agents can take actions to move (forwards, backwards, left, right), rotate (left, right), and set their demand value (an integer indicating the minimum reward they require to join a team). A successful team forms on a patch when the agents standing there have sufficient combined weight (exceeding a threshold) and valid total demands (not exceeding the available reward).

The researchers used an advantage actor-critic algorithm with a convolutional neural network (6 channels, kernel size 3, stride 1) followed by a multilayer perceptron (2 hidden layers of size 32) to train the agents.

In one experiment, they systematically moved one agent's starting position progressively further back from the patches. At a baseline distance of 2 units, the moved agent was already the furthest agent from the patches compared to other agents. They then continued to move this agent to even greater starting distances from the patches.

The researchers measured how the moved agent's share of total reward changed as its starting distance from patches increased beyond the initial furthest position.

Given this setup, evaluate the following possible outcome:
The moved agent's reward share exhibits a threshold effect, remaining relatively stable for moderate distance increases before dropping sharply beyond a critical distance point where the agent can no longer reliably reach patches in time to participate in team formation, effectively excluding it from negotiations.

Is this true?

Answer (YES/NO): NO